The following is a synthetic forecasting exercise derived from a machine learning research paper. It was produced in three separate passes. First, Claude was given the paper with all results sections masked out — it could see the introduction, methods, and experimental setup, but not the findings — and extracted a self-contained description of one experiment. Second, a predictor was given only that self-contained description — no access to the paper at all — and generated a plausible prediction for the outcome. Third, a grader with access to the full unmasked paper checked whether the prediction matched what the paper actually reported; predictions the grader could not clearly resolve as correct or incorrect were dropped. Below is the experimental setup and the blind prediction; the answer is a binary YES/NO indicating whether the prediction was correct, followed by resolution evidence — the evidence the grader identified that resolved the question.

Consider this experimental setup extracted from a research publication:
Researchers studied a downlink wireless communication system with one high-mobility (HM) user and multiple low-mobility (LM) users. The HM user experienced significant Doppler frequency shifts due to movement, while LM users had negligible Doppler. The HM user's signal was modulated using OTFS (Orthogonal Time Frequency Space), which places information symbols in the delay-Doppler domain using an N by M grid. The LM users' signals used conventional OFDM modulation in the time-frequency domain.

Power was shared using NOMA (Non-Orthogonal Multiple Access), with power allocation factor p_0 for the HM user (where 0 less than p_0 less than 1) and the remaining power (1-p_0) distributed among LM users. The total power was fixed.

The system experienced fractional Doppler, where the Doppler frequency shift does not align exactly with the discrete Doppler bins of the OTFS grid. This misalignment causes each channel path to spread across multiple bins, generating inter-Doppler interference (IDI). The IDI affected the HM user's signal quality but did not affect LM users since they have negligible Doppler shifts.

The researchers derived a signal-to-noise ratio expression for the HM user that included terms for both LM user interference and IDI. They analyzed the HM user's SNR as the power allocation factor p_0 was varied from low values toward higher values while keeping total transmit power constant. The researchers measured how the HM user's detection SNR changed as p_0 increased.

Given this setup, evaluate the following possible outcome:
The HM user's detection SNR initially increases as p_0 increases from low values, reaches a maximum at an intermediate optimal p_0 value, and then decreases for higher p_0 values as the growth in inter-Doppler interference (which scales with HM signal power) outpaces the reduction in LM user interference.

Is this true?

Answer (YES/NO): NO